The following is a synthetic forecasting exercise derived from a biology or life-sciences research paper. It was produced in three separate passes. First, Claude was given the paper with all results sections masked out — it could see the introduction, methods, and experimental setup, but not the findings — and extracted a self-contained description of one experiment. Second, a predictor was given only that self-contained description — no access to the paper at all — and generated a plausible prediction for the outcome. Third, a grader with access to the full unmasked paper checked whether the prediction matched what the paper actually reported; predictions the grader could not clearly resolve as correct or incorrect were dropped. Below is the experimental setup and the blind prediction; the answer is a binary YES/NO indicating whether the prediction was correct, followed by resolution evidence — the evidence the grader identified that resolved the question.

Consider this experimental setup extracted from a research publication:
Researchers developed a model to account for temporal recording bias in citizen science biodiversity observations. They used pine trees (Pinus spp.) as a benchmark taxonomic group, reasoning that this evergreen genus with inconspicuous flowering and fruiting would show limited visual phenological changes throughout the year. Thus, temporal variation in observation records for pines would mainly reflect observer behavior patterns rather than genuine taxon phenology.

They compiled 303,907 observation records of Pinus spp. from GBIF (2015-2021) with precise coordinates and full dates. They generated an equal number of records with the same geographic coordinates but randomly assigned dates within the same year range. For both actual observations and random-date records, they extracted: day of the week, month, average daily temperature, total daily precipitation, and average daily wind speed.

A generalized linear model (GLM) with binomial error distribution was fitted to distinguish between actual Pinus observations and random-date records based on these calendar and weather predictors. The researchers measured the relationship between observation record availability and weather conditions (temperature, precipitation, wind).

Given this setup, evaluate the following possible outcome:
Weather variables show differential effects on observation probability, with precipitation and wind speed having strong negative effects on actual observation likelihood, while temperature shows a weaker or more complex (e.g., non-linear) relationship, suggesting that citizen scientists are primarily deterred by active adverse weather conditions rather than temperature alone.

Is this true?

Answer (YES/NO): NO